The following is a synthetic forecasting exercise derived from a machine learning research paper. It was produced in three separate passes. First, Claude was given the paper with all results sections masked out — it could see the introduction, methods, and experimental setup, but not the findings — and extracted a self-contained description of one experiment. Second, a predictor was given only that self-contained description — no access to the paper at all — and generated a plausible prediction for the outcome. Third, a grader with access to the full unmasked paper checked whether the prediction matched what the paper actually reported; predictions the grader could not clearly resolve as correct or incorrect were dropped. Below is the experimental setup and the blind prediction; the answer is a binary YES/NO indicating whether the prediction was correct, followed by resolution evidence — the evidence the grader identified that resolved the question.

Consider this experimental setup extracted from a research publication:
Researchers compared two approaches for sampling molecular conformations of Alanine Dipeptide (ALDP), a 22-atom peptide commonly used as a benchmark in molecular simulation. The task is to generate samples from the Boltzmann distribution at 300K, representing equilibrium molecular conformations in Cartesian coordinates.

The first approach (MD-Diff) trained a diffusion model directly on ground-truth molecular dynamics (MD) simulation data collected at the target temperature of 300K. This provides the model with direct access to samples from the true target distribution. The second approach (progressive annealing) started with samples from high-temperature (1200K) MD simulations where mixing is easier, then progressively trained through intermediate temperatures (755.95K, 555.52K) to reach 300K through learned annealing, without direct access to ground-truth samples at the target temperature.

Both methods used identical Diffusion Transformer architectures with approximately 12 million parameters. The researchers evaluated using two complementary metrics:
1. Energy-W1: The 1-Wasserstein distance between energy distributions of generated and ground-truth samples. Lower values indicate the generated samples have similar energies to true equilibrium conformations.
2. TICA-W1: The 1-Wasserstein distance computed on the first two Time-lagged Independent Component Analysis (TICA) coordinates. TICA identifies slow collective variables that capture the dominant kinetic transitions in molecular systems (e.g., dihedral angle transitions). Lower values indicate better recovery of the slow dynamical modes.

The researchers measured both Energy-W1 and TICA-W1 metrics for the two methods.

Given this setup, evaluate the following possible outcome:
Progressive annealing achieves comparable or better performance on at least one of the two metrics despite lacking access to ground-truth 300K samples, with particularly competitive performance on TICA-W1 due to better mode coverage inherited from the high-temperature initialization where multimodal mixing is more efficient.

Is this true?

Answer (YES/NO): YES